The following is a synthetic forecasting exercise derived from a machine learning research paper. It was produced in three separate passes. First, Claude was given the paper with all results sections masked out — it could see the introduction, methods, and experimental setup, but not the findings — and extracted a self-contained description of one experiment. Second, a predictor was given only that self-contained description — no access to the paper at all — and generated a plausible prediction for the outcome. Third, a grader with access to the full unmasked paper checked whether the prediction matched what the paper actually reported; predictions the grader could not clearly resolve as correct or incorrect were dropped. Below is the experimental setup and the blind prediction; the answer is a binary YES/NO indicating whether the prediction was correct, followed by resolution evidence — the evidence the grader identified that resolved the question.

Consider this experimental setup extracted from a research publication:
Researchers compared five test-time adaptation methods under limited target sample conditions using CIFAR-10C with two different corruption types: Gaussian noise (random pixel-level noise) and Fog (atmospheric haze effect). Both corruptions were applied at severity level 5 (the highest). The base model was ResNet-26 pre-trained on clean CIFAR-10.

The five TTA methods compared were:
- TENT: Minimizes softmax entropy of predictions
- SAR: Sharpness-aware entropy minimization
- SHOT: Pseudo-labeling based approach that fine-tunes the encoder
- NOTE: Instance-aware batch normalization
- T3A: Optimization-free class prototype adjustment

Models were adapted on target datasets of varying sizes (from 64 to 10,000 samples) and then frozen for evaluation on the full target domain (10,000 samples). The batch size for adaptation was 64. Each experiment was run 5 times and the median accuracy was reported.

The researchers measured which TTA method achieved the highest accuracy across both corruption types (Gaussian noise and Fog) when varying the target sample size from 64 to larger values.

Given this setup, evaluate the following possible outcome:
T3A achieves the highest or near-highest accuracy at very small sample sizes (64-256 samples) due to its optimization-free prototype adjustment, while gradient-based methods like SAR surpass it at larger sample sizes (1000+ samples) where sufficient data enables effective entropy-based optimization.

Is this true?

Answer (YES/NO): NO